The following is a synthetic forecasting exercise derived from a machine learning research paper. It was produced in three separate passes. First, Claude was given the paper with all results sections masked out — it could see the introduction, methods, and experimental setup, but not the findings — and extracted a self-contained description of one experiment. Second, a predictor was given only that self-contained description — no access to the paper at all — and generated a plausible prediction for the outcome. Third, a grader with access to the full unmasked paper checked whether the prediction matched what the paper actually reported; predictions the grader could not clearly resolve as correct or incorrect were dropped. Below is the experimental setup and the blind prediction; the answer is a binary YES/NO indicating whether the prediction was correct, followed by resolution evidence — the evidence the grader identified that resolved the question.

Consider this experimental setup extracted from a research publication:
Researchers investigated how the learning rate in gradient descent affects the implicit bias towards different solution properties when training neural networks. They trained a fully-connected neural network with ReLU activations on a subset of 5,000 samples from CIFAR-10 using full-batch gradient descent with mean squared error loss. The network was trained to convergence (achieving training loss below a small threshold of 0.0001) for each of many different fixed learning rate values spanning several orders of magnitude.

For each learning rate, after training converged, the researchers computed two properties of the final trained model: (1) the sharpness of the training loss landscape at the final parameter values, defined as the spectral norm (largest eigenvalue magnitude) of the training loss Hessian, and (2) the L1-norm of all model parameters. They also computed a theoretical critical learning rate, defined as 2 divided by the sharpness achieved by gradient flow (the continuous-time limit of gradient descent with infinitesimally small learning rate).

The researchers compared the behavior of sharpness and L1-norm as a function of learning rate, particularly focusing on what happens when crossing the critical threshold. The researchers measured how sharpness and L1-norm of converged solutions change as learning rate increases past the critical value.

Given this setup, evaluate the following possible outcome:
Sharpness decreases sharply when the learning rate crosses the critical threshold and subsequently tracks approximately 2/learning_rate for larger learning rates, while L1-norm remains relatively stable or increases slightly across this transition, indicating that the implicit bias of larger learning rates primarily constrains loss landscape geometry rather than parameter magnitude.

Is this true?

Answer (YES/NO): NO